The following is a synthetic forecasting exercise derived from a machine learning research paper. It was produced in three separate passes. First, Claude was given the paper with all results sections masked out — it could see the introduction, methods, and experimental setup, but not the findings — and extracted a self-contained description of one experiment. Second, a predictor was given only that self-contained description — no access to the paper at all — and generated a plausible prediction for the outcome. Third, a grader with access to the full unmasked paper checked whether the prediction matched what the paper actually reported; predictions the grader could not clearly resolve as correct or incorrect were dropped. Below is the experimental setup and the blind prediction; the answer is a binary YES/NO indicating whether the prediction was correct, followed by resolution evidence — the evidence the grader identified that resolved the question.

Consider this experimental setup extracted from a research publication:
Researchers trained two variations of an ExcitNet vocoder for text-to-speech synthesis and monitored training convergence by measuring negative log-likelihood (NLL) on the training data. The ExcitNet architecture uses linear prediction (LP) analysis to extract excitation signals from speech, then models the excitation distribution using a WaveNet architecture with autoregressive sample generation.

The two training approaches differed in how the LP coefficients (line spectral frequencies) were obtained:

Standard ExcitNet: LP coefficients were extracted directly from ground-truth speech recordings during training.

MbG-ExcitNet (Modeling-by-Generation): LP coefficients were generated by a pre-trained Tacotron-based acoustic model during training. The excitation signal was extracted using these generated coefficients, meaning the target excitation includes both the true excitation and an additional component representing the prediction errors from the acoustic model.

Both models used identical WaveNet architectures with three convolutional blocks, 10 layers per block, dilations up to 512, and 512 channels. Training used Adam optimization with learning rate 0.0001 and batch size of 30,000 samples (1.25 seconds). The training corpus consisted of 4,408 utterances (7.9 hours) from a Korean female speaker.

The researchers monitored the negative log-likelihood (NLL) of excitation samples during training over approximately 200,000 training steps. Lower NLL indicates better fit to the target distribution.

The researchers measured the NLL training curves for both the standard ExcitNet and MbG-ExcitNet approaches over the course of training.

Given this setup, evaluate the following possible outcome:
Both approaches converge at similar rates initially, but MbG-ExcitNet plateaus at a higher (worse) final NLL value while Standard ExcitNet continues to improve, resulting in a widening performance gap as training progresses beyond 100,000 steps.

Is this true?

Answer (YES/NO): NO